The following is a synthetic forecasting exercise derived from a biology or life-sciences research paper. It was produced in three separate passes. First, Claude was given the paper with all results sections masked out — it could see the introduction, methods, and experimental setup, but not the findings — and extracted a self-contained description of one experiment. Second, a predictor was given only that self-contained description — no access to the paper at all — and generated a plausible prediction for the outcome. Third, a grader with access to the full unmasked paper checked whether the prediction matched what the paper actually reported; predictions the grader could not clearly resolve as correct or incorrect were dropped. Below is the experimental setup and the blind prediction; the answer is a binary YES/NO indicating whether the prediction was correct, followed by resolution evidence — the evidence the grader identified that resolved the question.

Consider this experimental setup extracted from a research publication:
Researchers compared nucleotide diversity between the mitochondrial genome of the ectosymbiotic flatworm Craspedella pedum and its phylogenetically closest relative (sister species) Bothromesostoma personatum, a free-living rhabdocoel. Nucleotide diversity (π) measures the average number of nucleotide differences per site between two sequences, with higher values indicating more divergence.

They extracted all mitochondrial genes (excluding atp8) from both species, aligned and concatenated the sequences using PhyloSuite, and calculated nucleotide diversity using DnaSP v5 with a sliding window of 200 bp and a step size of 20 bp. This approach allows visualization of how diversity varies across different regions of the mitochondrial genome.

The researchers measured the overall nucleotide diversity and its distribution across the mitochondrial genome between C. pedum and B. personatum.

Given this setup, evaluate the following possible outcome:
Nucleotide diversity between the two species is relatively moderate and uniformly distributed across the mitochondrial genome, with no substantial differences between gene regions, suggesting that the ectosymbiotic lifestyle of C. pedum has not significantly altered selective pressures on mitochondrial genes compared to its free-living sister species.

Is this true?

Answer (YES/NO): NO